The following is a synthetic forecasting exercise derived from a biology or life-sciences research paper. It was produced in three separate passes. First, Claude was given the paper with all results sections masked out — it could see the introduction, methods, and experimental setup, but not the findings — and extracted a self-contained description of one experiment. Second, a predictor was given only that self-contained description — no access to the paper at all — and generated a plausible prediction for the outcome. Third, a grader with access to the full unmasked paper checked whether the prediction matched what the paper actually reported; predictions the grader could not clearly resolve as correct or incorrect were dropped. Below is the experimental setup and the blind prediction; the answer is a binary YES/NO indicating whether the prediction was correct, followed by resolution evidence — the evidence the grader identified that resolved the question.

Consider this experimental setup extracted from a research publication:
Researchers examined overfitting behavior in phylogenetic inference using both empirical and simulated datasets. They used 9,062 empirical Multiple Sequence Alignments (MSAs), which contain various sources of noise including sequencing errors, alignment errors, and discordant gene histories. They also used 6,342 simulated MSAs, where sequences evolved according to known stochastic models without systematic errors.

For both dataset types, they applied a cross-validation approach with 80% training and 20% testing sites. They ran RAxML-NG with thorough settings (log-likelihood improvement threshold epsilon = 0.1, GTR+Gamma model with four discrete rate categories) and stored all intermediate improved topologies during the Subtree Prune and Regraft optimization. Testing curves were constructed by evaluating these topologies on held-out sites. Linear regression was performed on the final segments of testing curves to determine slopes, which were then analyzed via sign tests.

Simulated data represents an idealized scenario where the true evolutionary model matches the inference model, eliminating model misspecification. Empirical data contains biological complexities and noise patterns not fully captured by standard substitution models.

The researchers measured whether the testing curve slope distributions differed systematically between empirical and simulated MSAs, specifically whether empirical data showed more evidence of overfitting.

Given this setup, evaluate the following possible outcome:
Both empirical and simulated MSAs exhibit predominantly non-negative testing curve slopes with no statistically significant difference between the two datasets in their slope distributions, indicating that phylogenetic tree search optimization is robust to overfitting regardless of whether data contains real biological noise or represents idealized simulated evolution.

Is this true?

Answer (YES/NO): YES